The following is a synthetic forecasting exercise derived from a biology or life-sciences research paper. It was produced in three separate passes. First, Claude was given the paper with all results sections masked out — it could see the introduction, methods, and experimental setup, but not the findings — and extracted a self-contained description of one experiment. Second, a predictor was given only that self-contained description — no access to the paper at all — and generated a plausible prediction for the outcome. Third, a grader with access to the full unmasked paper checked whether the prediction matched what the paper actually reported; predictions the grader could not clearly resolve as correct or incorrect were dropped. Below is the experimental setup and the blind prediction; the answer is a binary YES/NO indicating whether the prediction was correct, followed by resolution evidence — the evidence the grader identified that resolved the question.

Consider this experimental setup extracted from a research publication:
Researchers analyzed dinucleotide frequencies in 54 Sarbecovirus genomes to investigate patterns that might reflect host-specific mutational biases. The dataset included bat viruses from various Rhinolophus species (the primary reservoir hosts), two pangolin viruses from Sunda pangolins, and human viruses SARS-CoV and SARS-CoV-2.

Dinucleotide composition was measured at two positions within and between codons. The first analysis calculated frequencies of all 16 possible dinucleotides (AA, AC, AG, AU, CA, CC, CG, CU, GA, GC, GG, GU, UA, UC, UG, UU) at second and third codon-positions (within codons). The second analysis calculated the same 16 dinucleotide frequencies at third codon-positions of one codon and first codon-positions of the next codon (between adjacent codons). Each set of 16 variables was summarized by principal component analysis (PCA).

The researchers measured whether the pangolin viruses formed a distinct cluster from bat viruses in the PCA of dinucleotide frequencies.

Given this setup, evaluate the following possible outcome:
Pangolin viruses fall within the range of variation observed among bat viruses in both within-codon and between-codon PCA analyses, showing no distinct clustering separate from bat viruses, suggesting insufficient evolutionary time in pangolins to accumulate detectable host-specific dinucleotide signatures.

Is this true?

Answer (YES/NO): NO